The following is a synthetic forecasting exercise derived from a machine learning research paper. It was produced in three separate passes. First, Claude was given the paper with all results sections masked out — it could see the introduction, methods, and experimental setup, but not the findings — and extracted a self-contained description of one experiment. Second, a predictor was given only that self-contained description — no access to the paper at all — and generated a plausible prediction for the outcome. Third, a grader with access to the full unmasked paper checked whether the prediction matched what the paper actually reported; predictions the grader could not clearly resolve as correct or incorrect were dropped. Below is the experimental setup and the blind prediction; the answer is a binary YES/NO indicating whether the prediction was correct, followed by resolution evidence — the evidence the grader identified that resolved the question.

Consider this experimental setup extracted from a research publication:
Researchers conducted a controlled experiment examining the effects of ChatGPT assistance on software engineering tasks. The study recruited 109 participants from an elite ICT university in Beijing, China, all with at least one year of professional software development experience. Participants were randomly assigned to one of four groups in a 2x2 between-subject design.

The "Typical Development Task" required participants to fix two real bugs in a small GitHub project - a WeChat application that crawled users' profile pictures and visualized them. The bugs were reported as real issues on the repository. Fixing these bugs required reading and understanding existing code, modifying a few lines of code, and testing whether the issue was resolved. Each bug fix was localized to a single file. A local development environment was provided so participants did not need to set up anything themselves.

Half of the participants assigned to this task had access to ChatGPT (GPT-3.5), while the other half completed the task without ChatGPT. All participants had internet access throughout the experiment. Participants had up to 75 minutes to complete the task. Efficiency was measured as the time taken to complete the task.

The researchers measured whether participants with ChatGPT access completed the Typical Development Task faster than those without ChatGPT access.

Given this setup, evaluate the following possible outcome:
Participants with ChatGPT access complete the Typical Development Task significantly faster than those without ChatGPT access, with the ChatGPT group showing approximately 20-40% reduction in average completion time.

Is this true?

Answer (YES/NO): NO